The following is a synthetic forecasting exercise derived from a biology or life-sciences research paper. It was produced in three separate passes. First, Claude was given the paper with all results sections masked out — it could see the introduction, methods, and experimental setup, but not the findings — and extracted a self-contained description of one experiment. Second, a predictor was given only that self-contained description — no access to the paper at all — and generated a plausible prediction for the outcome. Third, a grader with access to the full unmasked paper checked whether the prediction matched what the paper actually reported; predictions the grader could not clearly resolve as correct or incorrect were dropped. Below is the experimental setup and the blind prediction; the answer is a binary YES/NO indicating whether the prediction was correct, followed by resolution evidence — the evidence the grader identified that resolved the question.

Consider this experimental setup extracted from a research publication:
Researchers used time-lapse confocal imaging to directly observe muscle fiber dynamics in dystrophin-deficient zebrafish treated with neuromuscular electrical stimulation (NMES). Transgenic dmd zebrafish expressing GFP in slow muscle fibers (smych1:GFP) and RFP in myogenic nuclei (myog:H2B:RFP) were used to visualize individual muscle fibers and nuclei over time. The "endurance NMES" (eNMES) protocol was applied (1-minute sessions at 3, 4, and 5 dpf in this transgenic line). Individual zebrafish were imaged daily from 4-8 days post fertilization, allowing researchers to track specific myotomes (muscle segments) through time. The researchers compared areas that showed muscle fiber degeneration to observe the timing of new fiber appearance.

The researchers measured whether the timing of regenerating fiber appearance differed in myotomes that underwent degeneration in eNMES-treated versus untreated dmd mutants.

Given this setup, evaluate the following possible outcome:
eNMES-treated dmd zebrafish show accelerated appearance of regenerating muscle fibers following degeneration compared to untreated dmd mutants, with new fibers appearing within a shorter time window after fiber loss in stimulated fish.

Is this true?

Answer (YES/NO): YES